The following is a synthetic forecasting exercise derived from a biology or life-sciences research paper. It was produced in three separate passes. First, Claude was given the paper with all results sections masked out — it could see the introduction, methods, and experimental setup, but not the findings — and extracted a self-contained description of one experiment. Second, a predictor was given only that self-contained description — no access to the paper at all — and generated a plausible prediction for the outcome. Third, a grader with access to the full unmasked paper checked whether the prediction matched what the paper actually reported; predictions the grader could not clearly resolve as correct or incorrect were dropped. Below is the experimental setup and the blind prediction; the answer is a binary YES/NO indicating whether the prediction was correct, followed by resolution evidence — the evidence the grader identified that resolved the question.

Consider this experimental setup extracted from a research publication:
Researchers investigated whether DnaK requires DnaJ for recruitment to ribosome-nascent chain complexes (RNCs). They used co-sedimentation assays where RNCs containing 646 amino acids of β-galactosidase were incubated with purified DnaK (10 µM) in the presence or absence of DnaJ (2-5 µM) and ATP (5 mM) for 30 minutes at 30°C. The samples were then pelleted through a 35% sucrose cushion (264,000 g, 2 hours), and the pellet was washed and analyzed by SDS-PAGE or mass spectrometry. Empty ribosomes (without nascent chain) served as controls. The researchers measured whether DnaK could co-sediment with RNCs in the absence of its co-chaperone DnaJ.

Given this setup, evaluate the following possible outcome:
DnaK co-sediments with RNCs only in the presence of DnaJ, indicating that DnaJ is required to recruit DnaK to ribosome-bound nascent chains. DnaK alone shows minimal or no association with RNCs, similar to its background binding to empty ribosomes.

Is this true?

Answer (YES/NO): YES